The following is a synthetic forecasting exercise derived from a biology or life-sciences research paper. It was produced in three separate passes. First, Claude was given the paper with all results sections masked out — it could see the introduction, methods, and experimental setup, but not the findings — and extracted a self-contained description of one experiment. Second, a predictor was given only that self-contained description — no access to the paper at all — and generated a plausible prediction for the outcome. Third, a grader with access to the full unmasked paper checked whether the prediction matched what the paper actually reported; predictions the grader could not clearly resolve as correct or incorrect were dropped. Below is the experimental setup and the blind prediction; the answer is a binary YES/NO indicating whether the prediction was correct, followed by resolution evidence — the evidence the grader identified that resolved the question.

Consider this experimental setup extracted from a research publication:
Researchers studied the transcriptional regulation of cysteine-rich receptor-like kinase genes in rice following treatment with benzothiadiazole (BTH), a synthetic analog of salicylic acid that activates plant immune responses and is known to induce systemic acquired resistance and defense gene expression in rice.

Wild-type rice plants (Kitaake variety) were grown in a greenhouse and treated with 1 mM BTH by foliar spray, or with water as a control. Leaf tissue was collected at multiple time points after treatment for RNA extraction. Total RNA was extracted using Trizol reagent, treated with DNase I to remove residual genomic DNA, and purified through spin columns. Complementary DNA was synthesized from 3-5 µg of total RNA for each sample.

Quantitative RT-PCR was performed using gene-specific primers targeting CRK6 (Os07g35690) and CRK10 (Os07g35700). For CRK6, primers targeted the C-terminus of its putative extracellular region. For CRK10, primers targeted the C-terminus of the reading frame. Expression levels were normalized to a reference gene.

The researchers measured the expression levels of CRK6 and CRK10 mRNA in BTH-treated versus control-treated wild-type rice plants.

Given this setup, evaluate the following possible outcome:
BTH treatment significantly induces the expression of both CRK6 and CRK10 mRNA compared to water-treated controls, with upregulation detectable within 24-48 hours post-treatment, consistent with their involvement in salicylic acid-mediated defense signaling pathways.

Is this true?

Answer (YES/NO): NO